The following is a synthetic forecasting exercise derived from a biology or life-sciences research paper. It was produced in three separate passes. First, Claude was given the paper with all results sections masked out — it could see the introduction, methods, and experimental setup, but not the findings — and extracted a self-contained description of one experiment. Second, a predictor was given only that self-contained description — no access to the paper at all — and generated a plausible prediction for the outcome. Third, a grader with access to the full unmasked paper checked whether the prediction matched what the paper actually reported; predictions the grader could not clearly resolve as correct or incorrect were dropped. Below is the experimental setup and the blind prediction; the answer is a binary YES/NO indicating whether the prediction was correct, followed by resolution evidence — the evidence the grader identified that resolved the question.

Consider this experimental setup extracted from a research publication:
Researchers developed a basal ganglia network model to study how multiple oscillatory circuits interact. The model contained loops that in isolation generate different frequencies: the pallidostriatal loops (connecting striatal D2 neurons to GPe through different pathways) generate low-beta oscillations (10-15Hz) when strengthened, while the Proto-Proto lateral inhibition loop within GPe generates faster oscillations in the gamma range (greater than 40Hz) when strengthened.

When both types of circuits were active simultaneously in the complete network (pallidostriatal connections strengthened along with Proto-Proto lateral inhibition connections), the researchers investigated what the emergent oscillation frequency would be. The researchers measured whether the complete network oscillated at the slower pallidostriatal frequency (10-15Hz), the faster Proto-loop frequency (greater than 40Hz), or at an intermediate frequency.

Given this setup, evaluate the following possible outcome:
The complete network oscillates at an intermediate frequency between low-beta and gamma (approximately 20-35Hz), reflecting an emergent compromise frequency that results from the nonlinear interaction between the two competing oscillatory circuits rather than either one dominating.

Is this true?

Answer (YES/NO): NO